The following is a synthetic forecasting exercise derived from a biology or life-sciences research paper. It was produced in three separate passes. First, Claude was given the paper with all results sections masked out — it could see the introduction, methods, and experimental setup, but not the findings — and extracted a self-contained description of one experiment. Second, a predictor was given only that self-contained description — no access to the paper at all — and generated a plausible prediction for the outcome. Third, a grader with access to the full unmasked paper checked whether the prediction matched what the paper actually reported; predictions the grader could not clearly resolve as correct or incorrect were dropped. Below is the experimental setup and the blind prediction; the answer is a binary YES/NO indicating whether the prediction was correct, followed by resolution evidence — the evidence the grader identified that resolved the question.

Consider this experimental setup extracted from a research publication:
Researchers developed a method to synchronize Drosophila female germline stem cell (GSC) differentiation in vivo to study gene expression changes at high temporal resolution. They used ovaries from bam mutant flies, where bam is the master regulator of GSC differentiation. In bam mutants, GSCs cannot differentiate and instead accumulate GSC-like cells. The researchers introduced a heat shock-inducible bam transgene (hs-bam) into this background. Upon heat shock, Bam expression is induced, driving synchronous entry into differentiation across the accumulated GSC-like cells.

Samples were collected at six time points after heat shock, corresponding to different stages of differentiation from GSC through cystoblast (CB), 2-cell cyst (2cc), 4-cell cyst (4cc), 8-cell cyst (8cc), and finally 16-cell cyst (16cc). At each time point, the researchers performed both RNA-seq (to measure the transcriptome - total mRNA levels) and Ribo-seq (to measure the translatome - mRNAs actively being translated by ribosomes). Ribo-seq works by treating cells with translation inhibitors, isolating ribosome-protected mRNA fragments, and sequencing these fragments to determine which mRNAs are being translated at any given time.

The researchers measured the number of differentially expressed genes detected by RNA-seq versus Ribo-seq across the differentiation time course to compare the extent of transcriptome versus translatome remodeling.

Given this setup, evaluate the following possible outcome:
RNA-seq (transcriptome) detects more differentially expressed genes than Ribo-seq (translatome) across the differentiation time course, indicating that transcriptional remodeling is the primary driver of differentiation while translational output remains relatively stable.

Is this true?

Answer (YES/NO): NO